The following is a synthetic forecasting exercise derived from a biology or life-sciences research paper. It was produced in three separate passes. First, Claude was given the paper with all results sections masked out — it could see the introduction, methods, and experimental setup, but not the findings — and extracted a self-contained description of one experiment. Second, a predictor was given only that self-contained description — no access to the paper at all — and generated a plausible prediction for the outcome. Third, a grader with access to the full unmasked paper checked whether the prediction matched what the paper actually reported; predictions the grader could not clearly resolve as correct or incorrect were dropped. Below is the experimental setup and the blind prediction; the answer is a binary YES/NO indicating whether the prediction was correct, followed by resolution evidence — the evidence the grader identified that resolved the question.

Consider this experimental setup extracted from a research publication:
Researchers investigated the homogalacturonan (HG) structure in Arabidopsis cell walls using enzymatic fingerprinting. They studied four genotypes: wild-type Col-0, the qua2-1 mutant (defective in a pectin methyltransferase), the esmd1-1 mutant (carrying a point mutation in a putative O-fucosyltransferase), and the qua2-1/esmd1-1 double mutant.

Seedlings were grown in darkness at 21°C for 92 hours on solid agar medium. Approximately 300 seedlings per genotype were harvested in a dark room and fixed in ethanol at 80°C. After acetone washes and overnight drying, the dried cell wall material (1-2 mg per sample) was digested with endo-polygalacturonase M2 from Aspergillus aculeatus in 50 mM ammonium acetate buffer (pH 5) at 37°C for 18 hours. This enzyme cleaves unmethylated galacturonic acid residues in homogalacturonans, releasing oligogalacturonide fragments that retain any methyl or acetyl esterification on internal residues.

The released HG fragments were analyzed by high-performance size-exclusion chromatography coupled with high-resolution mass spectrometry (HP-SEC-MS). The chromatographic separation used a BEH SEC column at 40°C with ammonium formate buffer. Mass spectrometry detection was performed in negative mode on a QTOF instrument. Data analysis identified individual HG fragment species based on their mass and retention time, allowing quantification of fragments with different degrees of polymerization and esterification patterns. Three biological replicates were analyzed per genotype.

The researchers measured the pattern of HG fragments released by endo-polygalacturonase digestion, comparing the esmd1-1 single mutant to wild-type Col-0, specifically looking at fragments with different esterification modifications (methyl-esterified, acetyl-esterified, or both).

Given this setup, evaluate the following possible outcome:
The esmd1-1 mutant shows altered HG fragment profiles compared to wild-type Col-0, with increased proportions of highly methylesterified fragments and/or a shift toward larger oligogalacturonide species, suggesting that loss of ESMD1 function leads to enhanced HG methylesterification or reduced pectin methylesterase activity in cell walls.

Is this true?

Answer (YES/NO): NO